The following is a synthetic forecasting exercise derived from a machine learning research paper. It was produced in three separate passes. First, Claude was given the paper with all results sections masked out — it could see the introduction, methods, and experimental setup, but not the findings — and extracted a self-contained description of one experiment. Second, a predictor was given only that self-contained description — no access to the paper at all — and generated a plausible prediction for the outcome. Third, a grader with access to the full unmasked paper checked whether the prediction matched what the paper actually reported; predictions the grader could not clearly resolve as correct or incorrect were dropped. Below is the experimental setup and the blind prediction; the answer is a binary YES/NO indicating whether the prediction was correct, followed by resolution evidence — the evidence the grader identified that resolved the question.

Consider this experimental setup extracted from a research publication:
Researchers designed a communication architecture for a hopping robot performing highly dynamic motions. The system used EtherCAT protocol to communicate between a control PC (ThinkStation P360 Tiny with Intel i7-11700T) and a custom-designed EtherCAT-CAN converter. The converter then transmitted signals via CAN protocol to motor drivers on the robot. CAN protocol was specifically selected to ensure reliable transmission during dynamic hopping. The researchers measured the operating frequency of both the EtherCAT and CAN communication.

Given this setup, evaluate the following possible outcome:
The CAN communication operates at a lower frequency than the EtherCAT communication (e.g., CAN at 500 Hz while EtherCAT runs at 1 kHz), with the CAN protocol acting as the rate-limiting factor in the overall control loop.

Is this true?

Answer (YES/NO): NO